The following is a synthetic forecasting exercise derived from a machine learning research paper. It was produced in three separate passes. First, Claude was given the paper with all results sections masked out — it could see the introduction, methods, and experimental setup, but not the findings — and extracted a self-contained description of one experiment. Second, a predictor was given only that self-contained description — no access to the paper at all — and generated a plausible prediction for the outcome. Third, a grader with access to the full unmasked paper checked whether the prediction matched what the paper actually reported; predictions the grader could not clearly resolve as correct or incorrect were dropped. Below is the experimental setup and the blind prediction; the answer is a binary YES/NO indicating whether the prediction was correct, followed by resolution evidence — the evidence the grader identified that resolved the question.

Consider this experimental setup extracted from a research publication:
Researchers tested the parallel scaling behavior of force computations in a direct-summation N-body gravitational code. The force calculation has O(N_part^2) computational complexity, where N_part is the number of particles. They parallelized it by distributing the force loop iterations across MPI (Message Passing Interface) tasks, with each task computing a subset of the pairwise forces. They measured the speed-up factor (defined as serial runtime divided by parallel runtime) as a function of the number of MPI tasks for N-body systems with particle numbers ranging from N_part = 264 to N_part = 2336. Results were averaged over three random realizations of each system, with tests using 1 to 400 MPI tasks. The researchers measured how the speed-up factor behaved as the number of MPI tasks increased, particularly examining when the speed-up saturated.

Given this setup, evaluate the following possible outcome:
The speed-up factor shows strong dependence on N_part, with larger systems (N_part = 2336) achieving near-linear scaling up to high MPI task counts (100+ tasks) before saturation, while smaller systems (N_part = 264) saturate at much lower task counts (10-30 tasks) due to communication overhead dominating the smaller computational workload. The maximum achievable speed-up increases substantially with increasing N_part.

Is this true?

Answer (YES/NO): YES